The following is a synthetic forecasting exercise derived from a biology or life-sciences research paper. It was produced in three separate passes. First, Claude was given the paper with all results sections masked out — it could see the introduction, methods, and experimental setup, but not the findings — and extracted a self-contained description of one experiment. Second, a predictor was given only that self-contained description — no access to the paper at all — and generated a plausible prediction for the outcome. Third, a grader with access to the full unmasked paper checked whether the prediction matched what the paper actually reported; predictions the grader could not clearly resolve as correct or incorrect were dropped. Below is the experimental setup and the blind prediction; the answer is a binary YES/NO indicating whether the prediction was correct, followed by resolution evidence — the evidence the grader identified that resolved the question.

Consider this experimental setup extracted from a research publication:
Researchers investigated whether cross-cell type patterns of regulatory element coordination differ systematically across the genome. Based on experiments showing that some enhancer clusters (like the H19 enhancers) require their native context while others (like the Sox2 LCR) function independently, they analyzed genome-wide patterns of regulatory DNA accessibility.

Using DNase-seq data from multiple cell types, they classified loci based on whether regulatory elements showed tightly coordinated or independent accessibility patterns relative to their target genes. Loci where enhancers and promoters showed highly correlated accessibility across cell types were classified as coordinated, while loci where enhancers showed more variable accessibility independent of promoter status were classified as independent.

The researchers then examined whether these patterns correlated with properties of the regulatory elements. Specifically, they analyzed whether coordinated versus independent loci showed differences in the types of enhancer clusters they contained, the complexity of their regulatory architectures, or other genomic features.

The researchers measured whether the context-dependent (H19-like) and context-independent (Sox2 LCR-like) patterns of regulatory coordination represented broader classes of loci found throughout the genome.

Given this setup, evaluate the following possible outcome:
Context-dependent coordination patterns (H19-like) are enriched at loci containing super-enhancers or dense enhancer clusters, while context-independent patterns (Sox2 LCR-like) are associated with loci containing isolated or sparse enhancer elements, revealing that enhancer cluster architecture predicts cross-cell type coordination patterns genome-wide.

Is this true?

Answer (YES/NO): NO